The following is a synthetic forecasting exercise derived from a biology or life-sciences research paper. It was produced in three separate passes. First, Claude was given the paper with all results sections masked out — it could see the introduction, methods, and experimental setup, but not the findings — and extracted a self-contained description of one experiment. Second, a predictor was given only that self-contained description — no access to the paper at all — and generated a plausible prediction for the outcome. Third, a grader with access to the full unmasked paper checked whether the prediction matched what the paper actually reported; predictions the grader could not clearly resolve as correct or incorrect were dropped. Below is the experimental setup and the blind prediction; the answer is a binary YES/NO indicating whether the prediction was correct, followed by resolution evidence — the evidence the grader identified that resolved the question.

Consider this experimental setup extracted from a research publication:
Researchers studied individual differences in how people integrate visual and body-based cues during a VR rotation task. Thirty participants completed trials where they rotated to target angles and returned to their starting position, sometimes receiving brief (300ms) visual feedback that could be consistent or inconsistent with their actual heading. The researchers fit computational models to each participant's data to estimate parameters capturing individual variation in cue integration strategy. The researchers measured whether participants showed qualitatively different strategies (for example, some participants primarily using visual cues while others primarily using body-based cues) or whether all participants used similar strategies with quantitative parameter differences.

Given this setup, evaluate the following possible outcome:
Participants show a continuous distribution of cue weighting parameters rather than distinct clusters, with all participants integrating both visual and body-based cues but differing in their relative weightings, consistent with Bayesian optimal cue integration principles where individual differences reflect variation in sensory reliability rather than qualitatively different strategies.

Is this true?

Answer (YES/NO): NO